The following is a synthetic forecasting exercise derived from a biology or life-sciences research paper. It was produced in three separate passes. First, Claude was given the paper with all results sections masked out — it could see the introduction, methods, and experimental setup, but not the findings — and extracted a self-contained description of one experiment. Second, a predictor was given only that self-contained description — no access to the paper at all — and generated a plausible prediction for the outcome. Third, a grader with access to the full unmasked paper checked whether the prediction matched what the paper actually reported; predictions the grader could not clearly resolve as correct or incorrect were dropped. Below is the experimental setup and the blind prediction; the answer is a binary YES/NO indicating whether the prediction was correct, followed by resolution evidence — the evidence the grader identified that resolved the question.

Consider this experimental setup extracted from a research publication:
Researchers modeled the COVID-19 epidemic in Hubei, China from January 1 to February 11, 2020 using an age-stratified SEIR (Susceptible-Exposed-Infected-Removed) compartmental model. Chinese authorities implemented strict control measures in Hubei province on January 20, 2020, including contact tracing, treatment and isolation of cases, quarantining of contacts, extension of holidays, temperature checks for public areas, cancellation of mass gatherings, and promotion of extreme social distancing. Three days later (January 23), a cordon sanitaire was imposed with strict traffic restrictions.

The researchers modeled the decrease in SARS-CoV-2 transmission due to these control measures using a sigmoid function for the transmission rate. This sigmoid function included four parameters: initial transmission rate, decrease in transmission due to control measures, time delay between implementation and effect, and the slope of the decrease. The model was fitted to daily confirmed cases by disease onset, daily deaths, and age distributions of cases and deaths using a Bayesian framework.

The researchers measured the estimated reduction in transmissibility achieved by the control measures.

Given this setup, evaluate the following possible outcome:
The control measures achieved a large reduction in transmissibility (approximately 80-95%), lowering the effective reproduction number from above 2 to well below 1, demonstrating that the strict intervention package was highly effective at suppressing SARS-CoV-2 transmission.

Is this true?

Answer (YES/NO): NO